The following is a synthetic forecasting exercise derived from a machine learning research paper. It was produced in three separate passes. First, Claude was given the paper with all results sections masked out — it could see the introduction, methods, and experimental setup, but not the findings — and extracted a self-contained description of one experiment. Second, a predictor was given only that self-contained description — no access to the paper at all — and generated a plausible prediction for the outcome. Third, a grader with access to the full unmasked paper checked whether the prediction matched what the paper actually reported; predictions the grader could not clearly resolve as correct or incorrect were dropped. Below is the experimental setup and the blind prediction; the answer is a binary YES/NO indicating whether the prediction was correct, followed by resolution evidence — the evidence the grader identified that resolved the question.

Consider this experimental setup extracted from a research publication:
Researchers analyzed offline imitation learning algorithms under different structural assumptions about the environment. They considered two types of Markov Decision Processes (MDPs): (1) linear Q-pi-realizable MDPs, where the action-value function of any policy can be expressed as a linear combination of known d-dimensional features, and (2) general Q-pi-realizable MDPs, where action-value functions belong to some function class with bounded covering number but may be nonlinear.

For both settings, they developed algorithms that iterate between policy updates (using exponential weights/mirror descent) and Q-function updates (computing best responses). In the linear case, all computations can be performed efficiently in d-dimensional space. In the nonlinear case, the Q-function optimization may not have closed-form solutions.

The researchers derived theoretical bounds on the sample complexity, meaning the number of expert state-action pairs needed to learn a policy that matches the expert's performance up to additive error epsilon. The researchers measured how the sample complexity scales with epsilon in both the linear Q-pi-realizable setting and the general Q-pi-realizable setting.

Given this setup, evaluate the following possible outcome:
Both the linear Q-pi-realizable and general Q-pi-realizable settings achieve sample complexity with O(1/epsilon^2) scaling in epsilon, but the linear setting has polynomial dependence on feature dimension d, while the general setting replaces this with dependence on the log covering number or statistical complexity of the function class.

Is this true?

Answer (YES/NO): NO